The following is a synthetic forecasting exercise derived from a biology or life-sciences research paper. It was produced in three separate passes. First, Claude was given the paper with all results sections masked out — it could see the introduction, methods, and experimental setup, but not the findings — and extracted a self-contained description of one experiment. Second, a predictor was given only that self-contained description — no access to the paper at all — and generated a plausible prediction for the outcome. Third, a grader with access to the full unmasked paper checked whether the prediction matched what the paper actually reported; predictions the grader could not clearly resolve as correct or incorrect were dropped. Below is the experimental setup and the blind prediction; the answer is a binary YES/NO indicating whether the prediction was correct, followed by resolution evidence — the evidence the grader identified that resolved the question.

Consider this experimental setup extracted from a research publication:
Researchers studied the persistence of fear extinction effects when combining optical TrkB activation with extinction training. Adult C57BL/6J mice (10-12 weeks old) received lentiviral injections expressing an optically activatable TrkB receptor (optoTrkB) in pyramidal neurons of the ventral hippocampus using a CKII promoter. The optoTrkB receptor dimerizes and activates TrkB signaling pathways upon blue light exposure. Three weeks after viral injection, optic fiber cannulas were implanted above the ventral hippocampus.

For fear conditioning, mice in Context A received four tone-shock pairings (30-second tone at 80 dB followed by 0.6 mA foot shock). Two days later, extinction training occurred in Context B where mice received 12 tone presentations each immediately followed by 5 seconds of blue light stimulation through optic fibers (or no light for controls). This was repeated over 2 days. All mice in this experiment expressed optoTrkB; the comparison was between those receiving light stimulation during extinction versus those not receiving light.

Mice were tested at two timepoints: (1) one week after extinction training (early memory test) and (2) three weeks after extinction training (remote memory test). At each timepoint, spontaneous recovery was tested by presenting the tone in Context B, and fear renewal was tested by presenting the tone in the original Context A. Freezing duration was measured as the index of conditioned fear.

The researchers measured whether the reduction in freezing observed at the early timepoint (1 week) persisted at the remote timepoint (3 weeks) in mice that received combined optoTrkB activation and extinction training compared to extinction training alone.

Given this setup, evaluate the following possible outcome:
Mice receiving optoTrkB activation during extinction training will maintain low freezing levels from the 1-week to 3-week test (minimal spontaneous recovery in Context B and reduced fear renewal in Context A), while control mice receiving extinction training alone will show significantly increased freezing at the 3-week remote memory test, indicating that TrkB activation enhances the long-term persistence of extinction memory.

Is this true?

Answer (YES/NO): NO